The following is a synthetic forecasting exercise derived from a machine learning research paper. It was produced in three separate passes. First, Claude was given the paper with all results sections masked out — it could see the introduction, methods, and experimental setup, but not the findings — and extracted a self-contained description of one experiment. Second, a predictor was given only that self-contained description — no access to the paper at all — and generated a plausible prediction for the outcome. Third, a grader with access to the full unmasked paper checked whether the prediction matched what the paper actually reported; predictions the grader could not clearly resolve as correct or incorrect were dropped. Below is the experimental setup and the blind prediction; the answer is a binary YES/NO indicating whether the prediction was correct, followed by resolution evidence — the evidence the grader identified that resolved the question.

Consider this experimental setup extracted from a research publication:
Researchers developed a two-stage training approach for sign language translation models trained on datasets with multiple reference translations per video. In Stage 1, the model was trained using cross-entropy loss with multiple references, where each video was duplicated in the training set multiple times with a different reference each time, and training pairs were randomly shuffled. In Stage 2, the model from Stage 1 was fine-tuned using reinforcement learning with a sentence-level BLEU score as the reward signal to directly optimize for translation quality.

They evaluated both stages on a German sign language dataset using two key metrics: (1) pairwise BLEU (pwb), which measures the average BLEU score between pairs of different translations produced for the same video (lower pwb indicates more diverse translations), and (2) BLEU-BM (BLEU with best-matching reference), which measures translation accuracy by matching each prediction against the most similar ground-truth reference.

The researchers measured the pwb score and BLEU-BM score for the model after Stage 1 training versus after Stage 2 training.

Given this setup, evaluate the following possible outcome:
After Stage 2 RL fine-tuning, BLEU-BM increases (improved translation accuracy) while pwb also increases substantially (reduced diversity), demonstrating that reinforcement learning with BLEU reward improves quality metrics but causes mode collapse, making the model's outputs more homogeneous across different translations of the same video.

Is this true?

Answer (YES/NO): NO